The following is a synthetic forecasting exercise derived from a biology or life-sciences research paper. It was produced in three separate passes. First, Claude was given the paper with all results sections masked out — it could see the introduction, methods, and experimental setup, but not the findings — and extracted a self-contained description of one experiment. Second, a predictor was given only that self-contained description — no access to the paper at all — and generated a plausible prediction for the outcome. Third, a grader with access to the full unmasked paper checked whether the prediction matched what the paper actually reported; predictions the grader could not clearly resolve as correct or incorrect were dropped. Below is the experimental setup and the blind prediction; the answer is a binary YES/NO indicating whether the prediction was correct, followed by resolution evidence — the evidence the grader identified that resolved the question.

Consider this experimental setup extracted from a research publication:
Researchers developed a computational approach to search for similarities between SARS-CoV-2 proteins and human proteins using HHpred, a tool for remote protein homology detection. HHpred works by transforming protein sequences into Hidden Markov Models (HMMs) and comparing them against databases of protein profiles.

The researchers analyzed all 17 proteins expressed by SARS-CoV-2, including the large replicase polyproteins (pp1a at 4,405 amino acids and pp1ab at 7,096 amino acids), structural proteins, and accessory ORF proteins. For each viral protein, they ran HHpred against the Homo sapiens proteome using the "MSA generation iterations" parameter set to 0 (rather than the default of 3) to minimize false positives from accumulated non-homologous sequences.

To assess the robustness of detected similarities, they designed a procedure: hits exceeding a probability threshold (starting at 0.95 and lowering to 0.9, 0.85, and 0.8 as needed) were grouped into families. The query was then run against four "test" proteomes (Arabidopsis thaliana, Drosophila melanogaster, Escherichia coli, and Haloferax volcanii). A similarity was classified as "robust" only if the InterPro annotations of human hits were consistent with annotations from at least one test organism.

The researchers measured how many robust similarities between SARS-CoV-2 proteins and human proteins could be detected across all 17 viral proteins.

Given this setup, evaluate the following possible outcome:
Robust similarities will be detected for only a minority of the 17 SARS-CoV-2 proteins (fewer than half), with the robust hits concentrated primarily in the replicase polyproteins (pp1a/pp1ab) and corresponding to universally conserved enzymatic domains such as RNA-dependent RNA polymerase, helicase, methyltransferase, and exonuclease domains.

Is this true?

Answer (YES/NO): NO